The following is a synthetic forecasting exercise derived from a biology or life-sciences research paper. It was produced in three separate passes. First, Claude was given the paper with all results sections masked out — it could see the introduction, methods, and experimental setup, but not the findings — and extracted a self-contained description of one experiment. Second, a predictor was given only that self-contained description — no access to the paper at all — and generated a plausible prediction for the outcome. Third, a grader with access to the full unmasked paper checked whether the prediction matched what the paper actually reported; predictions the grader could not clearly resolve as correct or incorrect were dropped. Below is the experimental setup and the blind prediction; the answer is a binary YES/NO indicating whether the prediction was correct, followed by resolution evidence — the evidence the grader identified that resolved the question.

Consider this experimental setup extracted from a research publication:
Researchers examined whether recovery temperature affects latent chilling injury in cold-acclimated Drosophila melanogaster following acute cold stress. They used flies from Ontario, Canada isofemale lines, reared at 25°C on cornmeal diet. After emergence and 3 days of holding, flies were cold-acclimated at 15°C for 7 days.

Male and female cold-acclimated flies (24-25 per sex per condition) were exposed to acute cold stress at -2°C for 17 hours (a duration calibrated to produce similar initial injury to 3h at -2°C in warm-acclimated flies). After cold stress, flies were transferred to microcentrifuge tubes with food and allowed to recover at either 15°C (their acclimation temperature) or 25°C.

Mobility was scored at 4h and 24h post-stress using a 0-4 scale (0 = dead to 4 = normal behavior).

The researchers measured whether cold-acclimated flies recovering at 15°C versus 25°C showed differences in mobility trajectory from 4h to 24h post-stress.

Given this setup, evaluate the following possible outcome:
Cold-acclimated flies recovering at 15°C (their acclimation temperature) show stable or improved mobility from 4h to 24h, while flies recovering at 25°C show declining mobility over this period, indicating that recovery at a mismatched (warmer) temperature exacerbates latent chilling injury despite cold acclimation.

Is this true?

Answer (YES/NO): YES